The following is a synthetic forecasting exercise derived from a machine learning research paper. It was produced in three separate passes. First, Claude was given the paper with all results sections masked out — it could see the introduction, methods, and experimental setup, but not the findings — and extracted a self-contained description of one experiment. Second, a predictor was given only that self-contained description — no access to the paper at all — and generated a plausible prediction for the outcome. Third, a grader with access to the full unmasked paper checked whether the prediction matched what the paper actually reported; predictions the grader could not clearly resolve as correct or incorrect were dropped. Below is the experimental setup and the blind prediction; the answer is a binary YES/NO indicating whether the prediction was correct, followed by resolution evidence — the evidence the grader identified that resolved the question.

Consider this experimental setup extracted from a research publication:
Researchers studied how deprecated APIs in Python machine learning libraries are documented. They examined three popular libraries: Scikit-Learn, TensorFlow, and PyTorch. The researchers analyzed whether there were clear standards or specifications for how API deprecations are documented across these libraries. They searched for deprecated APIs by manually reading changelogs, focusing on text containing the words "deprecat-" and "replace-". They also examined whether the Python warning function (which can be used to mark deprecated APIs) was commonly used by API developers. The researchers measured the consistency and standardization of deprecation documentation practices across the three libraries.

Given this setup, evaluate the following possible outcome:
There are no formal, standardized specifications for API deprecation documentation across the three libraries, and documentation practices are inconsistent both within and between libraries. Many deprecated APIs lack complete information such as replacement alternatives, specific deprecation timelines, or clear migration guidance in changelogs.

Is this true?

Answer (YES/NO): NO